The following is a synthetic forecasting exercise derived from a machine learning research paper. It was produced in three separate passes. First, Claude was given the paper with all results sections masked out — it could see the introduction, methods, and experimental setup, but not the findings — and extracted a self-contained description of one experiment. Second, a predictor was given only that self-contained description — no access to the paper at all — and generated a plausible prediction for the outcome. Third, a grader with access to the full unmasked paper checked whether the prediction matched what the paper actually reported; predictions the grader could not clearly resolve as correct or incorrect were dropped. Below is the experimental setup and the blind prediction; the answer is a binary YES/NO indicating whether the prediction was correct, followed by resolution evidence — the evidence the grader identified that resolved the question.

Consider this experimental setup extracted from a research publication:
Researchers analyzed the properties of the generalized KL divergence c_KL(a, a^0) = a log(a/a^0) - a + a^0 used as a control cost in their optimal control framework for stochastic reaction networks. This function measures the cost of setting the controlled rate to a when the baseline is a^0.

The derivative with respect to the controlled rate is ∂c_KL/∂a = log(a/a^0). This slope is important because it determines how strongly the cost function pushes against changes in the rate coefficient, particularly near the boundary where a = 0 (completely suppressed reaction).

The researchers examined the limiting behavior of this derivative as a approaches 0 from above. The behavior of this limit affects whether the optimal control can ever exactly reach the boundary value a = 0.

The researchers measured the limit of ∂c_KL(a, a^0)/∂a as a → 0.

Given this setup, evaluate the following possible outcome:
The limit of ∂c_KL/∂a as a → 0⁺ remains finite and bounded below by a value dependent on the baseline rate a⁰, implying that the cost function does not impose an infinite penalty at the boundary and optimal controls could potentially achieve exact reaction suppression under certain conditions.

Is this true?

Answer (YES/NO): NO